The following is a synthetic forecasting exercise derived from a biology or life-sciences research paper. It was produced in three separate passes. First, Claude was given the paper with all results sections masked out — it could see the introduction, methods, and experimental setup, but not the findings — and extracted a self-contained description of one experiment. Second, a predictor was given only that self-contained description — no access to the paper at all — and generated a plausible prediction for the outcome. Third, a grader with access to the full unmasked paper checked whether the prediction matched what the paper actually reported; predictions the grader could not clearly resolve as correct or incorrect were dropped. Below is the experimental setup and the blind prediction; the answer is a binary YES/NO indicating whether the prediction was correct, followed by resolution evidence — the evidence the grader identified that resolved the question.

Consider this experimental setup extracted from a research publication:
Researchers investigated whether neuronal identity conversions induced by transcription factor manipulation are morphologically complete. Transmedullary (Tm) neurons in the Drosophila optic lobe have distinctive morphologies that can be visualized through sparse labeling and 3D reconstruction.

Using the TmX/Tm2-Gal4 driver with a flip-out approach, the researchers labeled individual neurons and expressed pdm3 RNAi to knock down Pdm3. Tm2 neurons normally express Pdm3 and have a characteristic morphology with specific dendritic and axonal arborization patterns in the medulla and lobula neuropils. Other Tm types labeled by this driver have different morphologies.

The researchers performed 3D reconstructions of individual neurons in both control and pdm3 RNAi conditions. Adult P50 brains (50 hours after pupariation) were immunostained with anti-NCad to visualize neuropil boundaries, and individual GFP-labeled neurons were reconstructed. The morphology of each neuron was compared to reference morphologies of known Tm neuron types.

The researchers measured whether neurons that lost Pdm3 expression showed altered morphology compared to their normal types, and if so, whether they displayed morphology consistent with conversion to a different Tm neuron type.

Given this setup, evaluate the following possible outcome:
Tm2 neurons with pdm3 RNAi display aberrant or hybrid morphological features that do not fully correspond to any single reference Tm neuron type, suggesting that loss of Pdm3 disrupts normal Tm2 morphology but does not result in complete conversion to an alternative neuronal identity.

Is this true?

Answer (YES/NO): NO